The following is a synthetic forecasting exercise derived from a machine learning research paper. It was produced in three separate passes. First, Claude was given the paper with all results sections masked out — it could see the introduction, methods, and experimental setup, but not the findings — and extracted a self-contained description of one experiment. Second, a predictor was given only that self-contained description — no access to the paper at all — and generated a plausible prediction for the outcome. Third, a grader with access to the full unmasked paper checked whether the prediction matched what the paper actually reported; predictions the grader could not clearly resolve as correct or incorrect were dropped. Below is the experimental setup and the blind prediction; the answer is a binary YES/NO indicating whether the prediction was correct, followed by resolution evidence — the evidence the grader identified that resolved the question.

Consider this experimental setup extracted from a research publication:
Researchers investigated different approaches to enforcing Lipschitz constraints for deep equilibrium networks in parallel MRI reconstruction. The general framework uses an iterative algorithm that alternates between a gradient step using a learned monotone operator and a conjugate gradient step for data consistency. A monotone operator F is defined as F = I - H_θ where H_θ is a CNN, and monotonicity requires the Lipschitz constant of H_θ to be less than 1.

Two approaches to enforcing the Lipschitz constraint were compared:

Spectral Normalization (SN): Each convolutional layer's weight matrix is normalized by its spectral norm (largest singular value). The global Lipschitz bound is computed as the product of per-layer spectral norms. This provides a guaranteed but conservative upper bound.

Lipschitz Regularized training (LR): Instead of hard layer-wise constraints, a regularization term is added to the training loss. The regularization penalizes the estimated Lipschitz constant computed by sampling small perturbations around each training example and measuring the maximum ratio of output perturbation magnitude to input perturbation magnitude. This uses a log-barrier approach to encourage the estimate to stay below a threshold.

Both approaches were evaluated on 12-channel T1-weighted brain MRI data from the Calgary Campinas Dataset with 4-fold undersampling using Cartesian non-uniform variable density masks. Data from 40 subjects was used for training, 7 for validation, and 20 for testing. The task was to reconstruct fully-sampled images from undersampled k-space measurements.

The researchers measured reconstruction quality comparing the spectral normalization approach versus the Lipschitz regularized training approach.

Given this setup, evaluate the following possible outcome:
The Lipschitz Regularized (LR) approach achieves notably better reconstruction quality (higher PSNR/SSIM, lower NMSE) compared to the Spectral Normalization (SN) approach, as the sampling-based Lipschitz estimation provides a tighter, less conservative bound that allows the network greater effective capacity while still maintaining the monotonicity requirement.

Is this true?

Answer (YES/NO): YES